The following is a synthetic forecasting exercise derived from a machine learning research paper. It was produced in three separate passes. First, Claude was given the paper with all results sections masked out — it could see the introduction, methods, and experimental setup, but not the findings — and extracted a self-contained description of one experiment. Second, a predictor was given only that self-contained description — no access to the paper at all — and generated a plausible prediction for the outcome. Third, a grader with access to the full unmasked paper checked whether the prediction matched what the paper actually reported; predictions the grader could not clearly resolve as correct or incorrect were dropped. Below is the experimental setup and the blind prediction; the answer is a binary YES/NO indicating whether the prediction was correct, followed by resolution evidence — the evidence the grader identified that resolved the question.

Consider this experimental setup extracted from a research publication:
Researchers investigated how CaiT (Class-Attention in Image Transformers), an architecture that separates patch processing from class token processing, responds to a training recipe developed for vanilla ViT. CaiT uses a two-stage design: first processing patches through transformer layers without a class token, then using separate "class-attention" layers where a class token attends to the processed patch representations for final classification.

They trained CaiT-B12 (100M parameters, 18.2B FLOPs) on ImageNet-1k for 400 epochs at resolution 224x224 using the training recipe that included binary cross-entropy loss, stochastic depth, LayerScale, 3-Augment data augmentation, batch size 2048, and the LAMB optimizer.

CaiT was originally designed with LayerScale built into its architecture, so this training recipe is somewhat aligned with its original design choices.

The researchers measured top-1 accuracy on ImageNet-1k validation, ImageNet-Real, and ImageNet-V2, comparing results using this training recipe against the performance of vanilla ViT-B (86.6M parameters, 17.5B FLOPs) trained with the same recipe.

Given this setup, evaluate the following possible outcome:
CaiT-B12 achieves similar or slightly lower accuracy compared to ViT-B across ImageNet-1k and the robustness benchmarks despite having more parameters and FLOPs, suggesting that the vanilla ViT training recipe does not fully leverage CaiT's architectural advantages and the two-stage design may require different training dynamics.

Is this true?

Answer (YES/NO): NO